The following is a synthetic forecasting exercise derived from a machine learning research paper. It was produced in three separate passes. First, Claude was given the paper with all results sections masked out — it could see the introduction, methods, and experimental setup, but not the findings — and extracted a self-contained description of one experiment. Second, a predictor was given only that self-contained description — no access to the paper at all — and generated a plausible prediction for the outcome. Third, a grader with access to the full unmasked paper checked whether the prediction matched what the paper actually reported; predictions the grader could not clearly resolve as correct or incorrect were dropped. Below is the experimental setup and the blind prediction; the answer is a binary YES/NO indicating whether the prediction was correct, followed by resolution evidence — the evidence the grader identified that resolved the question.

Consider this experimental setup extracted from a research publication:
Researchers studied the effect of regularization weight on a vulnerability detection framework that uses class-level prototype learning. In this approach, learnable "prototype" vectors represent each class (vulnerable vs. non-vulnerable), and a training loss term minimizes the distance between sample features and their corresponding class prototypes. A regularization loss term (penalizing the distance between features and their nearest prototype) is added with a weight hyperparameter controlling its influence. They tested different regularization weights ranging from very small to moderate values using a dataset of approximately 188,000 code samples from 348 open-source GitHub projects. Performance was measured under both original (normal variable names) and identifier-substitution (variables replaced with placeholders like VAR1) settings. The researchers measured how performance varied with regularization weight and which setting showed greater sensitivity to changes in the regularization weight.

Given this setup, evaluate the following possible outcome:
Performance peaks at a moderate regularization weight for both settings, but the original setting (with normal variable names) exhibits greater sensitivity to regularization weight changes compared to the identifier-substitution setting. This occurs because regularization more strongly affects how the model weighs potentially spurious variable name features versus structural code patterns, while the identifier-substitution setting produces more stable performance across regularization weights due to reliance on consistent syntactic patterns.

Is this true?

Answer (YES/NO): NO